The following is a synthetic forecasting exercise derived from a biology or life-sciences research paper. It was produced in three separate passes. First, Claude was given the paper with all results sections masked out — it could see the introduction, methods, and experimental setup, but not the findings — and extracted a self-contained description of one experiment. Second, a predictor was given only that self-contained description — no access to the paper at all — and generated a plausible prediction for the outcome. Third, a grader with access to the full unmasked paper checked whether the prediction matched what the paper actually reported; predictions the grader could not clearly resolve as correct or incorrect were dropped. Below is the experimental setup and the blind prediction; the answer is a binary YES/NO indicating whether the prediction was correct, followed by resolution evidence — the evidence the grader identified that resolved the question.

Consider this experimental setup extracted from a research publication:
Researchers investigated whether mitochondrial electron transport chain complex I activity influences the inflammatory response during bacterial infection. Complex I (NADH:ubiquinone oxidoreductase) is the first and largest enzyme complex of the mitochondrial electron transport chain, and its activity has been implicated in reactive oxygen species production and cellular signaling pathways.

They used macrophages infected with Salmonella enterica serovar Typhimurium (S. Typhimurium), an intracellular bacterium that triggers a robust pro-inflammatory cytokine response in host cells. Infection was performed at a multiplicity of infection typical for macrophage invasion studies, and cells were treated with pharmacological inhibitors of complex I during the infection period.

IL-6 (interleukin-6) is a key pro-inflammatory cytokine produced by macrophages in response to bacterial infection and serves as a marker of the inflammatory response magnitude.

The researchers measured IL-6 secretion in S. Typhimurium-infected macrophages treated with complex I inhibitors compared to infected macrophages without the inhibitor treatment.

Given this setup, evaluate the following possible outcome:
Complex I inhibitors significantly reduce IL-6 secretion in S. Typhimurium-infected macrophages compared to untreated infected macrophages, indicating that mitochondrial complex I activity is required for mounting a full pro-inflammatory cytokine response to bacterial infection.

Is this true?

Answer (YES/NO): YES